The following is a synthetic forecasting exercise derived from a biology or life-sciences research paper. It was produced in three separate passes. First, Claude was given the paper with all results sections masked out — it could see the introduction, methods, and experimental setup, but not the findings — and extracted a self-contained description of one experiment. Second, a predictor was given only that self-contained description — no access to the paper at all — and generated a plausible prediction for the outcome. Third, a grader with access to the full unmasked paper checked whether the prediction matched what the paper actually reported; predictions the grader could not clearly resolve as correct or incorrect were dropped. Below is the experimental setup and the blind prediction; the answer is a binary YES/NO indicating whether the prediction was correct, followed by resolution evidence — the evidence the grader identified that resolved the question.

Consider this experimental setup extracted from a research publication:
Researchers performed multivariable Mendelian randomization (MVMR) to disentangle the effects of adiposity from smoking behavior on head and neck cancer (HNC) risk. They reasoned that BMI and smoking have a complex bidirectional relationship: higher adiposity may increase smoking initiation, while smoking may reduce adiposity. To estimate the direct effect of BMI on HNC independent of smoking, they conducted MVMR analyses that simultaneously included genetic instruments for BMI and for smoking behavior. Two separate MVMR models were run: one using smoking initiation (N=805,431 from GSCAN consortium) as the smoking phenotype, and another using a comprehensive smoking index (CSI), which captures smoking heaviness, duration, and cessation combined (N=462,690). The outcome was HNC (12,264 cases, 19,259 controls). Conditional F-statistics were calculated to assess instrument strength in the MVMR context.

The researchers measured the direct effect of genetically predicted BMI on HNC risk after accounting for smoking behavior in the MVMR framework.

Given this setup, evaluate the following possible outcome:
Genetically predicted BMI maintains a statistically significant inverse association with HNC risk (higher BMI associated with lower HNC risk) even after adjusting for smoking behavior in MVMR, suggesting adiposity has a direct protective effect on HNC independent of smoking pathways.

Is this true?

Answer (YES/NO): NO